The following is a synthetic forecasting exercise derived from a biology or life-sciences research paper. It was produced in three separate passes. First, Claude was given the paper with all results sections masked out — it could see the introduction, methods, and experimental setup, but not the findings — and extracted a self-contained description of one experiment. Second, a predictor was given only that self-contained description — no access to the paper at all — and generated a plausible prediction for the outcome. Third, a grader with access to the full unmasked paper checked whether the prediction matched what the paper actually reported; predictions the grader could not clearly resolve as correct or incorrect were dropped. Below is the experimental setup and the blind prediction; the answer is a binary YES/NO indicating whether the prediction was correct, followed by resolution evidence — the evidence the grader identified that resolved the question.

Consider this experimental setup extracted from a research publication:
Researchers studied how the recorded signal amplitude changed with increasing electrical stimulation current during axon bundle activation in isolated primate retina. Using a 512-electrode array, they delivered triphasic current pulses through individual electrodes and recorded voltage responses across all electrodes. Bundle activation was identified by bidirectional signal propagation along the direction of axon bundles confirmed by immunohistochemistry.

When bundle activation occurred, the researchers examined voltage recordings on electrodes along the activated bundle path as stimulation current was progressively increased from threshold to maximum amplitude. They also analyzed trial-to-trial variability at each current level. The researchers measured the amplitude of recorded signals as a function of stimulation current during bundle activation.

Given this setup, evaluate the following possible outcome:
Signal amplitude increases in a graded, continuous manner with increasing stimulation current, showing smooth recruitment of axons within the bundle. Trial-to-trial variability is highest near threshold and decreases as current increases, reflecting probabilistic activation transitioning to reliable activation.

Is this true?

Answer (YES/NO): NO